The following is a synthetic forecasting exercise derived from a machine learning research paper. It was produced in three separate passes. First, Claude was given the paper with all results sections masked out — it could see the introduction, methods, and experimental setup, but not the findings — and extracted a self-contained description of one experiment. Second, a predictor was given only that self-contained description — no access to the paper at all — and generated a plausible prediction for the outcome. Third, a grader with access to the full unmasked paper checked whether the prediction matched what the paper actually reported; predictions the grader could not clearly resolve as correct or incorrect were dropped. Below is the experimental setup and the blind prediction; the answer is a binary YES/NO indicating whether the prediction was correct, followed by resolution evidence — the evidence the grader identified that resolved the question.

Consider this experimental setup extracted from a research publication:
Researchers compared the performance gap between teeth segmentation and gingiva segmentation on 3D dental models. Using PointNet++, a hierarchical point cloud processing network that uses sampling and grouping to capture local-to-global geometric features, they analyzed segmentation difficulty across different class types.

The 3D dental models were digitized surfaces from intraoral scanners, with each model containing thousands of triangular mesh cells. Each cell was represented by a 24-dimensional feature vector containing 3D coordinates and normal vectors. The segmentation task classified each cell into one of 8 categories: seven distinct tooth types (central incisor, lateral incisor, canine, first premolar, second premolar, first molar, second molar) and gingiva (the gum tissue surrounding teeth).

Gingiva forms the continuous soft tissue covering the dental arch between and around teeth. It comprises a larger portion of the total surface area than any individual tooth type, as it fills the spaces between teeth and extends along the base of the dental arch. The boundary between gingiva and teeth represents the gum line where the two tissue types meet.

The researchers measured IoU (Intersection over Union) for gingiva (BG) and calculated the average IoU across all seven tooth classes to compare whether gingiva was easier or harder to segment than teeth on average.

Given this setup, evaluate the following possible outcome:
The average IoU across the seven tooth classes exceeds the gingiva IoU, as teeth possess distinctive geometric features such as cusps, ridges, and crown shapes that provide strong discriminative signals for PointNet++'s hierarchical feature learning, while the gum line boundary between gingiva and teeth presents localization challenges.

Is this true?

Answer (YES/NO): NO